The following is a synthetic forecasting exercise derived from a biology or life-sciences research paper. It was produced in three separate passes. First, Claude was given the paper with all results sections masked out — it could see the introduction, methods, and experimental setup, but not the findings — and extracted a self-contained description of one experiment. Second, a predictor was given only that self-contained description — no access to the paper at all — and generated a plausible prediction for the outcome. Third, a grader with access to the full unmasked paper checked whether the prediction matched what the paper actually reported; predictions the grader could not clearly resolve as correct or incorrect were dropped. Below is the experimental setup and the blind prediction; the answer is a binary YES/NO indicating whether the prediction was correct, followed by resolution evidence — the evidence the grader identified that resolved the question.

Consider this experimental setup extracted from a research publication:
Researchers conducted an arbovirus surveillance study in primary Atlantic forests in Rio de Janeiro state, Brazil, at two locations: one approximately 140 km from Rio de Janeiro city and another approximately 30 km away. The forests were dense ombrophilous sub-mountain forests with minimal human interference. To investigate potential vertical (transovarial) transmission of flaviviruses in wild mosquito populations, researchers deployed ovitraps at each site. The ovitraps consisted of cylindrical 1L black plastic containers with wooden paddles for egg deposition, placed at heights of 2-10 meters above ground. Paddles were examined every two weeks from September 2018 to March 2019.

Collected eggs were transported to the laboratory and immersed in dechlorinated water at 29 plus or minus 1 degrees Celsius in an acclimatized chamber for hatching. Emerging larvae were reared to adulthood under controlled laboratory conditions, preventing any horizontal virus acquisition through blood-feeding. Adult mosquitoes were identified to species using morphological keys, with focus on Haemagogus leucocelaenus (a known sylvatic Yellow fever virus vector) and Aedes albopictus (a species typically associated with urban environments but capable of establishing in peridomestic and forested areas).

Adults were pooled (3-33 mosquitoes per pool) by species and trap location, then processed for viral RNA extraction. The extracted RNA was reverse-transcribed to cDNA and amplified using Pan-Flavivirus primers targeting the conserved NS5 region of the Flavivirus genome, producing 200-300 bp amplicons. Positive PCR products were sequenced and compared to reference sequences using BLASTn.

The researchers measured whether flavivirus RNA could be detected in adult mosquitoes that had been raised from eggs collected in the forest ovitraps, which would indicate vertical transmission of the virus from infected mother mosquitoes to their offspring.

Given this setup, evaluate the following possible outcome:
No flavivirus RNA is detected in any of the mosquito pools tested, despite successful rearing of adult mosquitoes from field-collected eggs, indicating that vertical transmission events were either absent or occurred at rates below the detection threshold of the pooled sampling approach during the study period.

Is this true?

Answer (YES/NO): NO